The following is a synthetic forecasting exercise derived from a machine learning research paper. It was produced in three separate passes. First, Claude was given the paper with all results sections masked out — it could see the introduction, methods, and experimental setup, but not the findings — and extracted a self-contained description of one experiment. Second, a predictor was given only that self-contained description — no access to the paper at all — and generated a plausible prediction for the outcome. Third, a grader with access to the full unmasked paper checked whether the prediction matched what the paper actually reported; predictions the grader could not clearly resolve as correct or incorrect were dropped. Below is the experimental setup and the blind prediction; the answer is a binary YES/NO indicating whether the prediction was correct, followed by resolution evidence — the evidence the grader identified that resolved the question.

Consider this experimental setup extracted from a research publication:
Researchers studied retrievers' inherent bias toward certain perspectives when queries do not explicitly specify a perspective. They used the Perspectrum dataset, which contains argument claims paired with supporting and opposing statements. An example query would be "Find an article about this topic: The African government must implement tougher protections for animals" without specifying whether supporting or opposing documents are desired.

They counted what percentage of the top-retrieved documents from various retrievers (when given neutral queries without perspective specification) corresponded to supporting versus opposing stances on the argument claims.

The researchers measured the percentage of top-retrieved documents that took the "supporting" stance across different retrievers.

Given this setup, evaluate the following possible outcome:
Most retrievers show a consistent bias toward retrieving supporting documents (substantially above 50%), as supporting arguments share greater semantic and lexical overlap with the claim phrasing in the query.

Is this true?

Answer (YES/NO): YES